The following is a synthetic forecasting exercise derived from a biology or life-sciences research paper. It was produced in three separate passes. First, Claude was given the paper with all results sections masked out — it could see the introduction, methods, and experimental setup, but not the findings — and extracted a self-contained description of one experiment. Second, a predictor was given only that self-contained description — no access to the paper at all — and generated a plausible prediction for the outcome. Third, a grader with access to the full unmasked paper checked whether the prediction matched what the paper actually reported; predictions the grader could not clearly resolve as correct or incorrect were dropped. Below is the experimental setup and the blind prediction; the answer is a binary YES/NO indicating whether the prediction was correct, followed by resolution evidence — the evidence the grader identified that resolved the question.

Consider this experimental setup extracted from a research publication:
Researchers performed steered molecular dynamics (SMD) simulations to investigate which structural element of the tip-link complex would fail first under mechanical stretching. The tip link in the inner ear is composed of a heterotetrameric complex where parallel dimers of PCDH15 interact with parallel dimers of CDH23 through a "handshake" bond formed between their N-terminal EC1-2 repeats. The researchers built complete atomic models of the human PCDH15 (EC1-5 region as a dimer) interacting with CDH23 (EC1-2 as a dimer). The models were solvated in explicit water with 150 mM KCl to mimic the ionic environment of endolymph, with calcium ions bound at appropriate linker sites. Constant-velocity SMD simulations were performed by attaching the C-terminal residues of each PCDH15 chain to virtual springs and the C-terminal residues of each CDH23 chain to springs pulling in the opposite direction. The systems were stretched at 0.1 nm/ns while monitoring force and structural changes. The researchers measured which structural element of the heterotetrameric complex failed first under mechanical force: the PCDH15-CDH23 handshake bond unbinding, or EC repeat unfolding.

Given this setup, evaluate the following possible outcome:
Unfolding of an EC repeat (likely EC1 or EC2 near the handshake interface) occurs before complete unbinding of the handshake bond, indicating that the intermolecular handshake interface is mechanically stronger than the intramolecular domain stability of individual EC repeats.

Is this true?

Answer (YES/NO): NO